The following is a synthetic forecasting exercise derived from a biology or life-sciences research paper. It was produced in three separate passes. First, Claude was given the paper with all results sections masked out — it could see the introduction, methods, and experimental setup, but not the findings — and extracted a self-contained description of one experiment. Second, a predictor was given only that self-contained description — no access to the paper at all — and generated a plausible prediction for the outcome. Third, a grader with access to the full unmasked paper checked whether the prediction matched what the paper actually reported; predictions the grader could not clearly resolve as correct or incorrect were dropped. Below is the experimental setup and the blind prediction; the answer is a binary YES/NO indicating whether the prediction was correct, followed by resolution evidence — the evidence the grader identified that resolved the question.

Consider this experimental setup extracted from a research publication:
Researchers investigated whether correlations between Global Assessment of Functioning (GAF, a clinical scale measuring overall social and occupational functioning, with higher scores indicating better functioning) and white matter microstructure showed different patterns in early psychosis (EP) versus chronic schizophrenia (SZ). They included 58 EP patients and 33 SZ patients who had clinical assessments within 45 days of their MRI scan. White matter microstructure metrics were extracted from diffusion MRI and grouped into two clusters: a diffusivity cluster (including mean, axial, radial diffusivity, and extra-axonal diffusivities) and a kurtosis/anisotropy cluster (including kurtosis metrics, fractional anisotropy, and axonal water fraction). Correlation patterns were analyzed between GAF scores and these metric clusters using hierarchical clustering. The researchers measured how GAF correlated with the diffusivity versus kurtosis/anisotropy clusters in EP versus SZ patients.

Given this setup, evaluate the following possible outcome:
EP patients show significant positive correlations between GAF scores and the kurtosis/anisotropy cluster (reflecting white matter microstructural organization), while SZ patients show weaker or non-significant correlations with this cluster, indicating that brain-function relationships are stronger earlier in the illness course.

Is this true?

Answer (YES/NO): NO